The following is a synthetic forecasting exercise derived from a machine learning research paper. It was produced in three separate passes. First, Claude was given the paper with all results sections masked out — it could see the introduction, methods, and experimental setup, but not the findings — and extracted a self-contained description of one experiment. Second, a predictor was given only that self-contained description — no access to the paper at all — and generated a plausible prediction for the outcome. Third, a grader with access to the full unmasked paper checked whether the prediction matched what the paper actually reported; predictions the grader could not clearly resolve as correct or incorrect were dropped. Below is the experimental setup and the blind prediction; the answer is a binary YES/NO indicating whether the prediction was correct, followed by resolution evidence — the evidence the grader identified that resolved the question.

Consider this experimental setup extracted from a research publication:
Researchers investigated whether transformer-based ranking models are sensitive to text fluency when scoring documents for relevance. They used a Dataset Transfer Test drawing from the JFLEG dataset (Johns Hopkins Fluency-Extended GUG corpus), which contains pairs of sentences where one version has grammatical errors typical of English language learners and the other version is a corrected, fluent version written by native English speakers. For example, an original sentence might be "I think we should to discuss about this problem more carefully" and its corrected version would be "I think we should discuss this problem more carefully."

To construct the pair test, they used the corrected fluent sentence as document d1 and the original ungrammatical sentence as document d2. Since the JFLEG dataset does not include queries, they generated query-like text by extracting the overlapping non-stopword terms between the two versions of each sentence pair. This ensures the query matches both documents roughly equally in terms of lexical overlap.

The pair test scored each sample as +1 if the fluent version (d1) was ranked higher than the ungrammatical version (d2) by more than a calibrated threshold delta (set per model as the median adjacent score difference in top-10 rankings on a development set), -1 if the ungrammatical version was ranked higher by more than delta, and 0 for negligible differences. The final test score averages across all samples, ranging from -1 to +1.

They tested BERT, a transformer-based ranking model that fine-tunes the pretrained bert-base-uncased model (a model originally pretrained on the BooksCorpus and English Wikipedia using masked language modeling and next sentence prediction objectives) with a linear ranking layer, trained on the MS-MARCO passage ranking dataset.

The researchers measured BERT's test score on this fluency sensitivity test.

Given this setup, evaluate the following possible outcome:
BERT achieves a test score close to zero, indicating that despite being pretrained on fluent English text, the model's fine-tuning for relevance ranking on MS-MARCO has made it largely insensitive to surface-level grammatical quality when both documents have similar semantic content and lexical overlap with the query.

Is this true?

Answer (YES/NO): NO